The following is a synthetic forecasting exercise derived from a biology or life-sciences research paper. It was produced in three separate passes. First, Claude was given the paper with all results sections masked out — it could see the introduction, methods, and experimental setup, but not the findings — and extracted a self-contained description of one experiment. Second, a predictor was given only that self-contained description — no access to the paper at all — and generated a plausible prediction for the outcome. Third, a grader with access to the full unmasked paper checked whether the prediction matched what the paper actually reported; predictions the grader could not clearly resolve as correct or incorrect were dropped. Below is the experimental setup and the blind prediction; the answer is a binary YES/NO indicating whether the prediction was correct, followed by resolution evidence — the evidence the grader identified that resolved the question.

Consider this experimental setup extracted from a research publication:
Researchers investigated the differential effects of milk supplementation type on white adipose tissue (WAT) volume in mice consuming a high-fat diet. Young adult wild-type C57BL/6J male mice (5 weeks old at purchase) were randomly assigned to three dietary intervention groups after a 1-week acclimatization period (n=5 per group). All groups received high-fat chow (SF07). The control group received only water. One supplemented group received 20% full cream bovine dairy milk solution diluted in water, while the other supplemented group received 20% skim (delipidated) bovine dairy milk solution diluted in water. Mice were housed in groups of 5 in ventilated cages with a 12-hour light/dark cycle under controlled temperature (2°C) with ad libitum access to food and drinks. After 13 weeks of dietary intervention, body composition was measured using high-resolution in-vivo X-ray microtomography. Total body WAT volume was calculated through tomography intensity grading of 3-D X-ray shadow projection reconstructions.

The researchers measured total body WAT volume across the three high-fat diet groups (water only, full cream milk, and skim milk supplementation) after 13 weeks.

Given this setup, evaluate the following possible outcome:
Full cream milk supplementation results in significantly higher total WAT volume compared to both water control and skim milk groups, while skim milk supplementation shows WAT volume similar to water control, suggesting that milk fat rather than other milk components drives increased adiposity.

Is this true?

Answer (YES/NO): NO